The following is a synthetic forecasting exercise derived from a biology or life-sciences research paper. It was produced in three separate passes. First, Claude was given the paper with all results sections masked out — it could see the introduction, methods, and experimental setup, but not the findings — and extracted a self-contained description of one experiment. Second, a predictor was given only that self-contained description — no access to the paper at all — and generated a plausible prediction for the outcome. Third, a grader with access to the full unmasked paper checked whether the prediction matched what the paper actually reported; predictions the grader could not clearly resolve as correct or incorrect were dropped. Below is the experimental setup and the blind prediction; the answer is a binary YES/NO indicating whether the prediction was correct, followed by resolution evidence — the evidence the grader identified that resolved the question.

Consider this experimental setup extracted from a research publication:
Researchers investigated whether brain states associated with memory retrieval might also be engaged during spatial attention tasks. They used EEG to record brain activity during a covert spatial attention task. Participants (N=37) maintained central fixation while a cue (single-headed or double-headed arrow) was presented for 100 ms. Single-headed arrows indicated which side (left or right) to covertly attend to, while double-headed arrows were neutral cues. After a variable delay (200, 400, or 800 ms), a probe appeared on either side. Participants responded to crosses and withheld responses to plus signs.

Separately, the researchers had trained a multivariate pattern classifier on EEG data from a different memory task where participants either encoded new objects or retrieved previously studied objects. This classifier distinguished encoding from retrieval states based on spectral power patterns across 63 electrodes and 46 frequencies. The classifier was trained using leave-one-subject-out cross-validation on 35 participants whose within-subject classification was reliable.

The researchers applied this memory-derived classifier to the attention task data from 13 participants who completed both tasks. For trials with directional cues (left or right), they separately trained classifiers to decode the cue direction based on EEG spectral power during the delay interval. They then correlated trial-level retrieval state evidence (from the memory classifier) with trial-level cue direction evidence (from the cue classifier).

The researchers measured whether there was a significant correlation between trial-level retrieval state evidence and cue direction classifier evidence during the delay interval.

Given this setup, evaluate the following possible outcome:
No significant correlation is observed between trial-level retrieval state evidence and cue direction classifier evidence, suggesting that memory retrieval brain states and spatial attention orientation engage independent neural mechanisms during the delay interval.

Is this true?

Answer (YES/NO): NO